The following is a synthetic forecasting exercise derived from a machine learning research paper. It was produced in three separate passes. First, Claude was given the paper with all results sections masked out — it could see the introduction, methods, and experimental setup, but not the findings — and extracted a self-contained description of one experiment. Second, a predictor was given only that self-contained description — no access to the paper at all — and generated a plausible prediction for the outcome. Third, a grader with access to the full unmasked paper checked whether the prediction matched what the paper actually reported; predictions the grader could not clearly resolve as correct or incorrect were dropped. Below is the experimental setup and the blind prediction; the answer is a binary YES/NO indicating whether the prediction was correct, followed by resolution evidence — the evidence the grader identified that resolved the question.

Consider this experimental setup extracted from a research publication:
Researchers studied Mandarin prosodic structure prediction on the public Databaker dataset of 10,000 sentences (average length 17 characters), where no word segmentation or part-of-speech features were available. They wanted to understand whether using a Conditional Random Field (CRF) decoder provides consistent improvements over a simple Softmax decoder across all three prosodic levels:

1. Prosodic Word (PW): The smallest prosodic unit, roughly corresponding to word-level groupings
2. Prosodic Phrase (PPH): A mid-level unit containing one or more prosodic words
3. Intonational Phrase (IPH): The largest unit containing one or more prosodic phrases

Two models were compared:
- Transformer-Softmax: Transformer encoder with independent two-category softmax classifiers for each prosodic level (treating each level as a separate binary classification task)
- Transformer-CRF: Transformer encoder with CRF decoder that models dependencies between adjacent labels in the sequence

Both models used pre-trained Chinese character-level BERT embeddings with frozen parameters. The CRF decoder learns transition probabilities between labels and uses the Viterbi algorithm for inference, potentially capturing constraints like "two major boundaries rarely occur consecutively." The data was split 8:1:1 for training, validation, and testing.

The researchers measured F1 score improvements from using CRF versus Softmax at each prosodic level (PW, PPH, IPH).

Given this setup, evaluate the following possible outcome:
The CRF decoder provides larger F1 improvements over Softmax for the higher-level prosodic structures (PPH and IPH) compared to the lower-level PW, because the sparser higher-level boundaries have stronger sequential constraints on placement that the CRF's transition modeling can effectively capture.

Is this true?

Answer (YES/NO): NO